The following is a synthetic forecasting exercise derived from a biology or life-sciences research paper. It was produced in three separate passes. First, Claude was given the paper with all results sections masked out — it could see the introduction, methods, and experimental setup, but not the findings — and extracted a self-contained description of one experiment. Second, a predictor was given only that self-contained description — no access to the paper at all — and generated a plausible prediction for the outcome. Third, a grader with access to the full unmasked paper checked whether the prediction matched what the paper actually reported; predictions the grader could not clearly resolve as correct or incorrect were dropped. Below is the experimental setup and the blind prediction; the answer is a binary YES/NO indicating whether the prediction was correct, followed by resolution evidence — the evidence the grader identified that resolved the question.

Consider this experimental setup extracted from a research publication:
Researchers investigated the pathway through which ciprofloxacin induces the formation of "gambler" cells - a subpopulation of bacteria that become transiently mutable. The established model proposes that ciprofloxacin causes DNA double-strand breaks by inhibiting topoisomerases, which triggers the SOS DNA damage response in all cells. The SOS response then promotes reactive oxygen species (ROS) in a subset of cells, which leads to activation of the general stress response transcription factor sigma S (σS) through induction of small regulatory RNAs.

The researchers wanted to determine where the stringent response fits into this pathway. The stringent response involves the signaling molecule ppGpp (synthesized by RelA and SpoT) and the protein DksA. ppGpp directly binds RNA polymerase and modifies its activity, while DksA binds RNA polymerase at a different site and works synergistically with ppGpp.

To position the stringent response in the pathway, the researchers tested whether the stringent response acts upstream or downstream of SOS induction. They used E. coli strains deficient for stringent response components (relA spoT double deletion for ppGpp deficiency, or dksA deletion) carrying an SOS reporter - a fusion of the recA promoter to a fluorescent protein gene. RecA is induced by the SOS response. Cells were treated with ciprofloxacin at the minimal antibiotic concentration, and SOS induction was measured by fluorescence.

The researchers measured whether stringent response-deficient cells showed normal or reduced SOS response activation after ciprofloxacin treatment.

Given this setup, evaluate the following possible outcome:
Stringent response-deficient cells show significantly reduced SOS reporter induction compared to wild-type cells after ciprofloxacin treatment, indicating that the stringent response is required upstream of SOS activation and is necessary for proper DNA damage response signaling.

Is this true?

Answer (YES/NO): NO